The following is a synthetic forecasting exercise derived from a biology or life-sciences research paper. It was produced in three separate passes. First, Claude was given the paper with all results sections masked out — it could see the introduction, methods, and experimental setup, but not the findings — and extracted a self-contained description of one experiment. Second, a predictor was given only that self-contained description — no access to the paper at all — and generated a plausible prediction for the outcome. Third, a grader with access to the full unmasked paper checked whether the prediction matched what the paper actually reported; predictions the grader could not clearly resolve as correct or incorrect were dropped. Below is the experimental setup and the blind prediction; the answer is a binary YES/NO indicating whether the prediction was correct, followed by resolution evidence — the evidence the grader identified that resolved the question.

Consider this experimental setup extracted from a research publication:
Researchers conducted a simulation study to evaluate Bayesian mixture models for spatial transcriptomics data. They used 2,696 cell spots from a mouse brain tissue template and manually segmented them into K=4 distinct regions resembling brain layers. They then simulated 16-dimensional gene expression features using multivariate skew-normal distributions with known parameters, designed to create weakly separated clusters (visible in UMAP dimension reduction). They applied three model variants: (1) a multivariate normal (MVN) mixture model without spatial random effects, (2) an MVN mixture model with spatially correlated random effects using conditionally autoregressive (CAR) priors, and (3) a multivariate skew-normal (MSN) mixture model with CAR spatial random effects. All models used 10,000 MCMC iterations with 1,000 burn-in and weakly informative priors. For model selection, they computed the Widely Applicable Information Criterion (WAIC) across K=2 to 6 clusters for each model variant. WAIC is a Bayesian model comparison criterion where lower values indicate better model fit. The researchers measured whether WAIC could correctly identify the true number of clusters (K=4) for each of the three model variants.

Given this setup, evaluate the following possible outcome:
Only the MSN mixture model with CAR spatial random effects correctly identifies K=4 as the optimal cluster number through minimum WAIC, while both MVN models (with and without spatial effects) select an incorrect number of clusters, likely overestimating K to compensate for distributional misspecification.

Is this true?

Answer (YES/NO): NO